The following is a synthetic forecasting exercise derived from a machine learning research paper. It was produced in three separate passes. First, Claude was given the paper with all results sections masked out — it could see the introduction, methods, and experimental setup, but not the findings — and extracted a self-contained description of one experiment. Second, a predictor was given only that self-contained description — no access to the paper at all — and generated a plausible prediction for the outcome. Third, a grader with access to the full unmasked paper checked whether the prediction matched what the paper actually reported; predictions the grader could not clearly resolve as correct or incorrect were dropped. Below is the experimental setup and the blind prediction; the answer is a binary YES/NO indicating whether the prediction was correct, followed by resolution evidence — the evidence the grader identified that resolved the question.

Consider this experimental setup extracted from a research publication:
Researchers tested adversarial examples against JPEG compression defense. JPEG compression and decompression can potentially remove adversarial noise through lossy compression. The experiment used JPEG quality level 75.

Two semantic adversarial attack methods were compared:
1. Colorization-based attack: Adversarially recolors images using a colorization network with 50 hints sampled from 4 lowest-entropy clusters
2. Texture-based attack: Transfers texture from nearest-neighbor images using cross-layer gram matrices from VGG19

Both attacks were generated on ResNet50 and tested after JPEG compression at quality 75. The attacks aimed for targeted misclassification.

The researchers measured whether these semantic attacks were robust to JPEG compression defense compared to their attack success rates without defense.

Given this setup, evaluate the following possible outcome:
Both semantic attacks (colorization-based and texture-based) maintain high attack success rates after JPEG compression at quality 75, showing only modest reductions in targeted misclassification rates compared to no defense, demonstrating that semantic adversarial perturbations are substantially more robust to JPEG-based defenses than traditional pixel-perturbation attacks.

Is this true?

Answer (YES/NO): NO